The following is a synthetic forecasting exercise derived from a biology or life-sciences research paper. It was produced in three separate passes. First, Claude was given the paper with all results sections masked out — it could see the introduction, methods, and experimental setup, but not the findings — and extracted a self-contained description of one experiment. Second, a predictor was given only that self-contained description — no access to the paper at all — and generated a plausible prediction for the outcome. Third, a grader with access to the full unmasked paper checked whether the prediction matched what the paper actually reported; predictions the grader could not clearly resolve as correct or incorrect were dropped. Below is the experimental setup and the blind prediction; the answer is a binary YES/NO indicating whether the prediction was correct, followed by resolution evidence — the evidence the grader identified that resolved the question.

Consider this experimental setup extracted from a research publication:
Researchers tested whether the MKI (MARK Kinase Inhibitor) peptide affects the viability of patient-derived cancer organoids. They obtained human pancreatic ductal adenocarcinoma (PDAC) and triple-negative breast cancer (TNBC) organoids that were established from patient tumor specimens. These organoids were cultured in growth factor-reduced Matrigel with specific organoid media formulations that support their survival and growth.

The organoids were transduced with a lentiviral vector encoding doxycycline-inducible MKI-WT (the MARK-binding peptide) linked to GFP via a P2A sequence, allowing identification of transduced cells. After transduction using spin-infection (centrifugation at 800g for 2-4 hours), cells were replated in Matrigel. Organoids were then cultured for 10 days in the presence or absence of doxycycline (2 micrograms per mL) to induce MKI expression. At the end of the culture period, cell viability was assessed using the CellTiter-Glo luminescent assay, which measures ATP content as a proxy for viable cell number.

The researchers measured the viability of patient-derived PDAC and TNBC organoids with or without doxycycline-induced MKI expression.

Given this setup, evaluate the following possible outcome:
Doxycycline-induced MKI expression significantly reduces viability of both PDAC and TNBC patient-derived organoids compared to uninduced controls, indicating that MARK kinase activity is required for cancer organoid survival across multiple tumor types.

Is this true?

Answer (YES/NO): YES